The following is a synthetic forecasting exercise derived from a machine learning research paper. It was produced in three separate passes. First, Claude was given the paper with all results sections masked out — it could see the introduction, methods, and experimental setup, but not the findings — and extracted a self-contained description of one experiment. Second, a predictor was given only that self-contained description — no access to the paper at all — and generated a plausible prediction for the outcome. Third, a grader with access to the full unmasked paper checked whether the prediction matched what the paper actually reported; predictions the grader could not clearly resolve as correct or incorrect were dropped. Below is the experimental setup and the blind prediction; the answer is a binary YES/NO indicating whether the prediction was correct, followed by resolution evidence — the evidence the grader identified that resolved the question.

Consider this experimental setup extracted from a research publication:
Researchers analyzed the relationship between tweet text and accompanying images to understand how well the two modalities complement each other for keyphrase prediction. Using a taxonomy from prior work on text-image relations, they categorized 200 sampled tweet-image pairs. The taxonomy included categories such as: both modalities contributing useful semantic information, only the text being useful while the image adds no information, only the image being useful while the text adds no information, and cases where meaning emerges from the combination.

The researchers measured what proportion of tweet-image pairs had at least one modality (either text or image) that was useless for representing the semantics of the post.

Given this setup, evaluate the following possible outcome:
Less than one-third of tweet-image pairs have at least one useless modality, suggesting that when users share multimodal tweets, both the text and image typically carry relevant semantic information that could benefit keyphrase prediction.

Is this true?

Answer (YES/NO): NO